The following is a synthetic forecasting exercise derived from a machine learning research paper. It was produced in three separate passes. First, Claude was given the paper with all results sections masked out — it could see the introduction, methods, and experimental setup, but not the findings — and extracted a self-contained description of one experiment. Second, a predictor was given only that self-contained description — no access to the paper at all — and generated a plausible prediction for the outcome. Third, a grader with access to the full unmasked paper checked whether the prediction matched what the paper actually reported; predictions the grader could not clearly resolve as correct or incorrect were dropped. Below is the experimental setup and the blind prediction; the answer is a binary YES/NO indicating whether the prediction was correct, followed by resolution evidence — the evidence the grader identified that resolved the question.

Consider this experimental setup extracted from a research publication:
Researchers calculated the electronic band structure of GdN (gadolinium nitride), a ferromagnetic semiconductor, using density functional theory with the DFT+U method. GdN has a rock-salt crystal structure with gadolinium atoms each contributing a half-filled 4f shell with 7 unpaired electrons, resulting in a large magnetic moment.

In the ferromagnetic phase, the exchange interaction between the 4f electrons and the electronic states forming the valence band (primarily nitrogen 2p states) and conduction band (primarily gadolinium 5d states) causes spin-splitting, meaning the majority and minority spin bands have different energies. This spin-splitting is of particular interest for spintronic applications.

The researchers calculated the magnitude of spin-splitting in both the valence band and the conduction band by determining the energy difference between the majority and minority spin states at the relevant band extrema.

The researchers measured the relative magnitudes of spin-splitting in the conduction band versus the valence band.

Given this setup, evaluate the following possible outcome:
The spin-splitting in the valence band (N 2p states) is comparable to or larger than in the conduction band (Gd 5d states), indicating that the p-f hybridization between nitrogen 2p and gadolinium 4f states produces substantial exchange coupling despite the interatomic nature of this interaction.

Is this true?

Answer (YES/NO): NO